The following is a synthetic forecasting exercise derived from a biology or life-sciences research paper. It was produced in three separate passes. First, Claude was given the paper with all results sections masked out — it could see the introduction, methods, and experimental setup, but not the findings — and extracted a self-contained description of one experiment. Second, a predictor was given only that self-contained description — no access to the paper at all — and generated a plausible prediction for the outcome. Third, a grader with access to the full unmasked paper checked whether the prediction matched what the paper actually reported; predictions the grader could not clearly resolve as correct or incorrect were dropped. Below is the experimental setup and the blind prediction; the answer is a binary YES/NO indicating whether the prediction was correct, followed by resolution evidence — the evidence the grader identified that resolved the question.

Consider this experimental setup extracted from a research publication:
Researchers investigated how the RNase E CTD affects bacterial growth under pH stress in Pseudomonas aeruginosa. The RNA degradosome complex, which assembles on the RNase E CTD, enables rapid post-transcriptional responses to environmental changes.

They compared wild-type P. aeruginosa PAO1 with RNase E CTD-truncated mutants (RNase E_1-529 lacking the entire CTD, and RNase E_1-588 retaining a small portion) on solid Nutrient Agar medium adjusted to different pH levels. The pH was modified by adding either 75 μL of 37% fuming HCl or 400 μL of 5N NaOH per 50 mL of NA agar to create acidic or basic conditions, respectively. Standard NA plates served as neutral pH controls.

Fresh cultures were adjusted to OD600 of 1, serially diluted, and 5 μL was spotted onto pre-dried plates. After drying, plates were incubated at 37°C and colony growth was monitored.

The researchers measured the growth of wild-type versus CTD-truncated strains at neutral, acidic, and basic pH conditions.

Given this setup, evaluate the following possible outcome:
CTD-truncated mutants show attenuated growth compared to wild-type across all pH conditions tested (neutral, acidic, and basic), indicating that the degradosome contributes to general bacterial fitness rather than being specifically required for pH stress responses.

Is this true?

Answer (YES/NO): NO